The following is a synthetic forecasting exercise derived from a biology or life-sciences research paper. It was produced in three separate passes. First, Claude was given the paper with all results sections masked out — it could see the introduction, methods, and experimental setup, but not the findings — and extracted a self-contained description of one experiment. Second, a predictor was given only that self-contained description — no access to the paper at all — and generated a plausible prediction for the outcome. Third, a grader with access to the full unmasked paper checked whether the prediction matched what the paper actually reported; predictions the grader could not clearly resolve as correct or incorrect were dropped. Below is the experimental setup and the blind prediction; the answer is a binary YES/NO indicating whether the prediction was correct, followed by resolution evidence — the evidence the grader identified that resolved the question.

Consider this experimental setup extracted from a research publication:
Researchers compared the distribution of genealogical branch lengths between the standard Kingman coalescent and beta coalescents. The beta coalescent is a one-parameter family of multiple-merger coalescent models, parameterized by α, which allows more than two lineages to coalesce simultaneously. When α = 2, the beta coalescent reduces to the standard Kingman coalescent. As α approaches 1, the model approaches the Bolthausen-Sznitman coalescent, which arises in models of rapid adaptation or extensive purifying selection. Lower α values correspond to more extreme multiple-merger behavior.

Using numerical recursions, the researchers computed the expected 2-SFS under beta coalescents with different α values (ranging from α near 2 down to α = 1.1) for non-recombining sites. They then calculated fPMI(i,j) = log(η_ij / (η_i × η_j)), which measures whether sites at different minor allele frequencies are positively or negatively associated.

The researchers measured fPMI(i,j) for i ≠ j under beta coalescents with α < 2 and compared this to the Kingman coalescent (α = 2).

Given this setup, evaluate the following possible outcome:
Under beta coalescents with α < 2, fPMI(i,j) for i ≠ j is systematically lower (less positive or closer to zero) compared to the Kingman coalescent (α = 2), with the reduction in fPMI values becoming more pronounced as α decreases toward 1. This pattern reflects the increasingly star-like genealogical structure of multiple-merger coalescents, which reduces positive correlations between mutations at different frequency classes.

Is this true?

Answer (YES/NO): NO